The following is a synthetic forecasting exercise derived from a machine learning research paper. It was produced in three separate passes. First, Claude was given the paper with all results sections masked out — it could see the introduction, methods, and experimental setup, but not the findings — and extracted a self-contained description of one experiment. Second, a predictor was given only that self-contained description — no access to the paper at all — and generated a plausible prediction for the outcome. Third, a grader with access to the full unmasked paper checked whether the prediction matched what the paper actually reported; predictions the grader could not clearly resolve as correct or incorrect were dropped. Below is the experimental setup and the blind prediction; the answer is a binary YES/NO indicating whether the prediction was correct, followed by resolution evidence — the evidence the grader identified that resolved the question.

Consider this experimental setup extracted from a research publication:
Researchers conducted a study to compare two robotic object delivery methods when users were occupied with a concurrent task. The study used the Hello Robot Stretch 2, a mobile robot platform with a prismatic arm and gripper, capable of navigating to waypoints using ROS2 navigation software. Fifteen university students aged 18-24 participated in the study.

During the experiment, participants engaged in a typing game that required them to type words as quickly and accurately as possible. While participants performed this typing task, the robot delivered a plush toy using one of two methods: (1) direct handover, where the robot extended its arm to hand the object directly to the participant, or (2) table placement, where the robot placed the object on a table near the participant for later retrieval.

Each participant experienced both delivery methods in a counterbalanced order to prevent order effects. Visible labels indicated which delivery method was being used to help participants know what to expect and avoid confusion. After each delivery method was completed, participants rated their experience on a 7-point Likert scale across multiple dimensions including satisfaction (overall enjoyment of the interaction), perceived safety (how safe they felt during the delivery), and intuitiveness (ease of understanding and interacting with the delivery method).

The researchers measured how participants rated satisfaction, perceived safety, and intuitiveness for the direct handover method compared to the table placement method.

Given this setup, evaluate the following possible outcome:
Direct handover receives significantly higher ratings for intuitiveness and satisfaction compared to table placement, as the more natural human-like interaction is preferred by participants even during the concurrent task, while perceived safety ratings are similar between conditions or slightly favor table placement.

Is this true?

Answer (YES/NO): NO